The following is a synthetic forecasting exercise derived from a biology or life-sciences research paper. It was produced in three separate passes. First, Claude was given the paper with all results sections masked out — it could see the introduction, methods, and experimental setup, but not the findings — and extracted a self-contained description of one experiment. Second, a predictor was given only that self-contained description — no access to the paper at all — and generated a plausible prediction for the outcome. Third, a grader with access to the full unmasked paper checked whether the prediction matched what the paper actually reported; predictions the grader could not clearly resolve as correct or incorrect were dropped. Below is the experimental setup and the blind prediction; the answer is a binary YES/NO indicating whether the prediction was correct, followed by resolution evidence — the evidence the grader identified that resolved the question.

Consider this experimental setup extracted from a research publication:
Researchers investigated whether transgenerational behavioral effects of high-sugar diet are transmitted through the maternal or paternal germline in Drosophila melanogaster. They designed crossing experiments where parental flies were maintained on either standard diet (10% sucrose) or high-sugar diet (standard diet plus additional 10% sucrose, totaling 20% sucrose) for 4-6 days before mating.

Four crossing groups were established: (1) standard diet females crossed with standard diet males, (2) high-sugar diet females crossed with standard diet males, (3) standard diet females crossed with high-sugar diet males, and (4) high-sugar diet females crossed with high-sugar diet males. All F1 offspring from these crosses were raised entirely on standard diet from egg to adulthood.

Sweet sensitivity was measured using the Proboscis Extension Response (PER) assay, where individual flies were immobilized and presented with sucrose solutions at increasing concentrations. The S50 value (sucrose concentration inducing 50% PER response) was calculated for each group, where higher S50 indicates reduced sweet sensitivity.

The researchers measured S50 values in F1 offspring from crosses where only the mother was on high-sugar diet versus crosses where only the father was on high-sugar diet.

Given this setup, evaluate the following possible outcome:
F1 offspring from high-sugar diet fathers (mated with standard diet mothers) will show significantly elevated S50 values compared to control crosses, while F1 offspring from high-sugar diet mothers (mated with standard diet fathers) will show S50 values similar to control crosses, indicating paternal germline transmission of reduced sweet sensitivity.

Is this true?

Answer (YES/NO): NO